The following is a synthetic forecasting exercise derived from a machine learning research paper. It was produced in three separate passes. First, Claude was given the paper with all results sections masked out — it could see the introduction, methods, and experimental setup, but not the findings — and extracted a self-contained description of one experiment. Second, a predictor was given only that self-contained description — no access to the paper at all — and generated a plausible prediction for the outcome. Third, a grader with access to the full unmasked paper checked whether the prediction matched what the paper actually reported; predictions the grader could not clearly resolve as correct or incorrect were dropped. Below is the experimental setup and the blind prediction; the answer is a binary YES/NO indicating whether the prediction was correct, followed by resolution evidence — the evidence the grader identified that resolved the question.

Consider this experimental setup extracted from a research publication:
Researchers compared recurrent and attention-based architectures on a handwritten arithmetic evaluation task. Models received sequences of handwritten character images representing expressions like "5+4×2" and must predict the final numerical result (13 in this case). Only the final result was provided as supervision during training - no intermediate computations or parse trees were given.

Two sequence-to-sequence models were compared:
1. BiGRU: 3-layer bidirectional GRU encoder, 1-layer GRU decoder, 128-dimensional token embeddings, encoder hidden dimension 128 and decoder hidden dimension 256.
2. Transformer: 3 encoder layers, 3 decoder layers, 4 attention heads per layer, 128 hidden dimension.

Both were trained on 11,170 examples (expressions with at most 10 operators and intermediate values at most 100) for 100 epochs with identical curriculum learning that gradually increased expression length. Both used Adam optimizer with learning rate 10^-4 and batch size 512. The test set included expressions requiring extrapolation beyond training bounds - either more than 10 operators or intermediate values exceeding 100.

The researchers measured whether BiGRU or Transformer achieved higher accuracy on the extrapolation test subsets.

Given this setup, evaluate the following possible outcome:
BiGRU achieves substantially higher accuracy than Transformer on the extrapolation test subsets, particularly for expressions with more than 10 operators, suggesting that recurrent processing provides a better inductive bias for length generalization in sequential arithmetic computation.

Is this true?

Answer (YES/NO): YES